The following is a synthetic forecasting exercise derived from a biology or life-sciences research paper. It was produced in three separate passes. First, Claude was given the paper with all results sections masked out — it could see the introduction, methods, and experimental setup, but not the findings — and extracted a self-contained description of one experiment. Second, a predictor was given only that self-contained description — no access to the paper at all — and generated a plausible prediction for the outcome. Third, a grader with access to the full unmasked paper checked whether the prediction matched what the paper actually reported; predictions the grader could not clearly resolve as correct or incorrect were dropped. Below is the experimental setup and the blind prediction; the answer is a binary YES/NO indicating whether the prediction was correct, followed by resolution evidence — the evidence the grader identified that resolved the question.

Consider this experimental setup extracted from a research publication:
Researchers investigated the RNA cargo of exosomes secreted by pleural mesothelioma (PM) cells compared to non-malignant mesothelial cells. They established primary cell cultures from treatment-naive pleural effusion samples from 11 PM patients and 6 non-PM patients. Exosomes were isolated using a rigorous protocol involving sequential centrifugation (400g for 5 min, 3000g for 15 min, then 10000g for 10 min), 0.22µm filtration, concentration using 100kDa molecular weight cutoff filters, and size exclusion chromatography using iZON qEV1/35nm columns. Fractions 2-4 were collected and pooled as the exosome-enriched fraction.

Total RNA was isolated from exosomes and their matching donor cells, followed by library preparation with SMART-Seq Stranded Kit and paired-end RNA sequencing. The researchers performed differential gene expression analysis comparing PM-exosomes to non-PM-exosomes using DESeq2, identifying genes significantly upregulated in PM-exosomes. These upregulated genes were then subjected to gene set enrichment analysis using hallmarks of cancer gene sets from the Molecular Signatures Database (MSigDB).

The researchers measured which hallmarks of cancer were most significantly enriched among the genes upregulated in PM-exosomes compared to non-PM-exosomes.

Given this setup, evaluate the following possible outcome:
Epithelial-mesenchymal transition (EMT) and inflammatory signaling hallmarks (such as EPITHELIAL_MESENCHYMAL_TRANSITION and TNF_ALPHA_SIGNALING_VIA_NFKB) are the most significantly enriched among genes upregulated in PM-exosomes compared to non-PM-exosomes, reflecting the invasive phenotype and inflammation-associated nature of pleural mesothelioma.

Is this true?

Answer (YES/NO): NO